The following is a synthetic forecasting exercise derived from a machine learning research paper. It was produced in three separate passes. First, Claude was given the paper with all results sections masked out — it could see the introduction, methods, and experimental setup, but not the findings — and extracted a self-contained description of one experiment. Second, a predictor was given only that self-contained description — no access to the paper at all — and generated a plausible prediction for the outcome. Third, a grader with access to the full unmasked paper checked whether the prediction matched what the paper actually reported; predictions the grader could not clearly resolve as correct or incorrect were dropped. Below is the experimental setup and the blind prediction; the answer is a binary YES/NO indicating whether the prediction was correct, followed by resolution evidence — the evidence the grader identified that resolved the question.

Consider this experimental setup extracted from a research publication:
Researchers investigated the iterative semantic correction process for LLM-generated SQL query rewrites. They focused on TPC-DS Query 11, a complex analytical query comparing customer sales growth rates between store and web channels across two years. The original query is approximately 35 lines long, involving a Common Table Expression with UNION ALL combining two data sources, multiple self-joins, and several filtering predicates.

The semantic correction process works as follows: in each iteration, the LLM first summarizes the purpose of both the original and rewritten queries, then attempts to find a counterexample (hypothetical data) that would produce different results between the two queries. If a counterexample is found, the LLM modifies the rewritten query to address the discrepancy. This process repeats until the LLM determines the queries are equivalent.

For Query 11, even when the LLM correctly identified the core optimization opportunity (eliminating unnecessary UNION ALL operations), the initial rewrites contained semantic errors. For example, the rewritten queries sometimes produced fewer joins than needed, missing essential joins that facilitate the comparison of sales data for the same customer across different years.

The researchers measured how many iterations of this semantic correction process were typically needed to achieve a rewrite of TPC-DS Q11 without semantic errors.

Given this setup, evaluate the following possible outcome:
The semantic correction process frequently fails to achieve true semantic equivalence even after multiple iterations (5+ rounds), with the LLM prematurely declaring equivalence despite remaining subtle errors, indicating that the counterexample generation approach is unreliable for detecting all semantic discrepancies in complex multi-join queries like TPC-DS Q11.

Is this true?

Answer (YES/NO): NO